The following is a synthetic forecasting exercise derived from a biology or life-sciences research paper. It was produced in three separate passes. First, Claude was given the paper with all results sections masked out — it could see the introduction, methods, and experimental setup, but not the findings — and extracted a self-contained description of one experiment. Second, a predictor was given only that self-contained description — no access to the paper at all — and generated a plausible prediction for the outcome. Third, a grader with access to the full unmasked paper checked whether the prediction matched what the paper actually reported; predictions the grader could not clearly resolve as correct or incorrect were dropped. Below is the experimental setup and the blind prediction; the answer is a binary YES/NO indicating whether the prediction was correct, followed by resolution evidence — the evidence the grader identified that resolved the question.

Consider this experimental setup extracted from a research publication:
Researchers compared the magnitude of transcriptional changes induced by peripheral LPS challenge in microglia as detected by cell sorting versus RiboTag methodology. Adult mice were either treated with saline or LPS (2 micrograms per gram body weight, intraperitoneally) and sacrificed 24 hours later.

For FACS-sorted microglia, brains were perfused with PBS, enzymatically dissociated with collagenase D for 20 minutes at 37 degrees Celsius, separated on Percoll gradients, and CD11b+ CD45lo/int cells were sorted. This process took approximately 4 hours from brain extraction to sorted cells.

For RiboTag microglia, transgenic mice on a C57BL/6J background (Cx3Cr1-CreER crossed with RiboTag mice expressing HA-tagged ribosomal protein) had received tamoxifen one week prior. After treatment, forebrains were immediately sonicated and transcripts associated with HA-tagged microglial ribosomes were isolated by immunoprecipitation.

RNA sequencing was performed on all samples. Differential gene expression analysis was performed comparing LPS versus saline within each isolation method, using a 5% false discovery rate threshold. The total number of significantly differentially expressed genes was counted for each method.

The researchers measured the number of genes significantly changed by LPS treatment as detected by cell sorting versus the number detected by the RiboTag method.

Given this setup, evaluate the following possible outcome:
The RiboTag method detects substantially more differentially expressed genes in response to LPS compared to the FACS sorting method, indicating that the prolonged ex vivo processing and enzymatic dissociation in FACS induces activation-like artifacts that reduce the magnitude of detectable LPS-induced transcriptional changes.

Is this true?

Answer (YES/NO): NO